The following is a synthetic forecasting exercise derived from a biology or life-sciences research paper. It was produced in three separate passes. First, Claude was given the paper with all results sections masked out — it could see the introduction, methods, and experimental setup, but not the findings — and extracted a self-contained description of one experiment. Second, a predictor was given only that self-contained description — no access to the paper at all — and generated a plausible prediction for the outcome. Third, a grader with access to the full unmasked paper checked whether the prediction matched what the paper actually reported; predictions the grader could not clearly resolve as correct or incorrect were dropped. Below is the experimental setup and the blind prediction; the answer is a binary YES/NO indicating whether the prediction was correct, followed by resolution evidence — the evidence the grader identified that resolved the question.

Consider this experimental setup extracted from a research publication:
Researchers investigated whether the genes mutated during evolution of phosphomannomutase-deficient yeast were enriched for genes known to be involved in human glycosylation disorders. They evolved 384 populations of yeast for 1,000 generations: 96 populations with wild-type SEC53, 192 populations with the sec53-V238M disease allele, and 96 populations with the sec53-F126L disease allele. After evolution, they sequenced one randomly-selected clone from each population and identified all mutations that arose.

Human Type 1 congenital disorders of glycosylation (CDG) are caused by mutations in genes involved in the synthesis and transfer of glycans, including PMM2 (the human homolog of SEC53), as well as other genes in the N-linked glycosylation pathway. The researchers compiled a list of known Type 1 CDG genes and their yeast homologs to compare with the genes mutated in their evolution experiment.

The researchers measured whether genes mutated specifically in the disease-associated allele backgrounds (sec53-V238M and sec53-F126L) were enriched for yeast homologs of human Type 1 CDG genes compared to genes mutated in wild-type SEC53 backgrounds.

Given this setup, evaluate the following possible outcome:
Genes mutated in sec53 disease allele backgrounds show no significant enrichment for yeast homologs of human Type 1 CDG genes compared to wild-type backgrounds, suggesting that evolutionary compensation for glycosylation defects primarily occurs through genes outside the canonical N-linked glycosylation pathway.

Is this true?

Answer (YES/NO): NO